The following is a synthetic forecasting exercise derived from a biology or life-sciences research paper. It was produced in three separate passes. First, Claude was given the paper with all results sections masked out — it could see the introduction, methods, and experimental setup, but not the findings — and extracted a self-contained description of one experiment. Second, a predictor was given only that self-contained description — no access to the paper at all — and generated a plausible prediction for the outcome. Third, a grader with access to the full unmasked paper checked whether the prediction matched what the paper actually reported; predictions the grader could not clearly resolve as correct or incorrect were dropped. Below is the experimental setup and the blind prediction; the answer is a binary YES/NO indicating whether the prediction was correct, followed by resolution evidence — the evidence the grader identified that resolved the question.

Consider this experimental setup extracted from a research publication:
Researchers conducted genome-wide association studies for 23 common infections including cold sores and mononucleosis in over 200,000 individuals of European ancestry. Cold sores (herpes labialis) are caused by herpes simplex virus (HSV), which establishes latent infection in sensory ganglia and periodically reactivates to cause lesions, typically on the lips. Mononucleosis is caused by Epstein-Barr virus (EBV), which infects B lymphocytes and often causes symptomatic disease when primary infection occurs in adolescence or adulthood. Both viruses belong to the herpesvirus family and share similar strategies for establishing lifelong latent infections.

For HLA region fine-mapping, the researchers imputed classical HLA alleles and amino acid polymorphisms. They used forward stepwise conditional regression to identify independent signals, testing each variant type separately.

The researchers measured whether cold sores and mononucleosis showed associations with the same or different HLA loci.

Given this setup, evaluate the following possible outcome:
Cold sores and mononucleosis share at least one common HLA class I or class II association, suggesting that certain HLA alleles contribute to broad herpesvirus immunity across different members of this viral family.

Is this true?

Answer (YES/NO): NO